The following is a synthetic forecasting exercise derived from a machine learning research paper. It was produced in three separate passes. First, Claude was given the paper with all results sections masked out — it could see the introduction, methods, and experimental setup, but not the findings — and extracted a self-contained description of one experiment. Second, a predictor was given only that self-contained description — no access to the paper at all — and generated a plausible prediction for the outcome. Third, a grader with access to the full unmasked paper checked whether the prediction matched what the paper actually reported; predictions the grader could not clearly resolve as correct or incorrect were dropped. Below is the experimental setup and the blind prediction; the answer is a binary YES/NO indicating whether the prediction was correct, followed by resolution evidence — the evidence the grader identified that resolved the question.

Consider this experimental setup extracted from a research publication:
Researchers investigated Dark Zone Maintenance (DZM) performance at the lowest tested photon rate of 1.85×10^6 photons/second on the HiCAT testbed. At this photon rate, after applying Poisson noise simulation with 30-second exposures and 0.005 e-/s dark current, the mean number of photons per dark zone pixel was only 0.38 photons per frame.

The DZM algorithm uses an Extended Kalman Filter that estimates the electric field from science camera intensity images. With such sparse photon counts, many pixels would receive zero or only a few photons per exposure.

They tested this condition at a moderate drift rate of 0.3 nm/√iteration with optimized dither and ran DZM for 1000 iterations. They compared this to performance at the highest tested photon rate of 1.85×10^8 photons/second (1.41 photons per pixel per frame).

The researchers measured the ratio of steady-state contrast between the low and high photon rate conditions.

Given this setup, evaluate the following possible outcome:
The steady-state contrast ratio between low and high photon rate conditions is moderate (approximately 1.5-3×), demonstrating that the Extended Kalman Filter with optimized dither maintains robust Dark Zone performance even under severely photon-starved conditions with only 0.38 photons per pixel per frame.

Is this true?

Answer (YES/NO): NO